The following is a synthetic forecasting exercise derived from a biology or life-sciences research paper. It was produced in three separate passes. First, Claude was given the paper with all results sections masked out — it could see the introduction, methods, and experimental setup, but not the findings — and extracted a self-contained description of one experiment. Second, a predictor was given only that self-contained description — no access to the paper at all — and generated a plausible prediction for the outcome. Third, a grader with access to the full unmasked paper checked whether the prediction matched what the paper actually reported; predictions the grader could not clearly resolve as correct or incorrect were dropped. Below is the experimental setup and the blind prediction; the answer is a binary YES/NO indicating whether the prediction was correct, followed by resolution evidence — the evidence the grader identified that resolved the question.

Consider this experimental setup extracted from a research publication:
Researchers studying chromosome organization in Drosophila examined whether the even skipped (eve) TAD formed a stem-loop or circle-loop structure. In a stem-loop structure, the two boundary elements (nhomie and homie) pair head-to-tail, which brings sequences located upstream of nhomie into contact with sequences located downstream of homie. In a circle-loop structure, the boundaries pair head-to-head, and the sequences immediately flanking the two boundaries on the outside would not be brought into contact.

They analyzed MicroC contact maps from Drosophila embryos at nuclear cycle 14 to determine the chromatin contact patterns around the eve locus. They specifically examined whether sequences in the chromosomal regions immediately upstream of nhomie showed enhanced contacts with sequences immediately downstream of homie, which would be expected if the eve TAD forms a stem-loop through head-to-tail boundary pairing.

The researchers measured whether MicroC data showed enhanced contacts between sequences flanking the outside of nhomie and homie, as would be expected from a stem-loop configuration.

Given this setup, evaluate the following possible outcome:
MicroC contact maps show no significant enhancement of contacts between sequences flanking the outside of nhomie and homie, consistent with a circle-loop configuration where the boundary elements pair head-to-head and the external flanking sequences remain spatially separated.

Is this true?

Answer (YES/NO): NO